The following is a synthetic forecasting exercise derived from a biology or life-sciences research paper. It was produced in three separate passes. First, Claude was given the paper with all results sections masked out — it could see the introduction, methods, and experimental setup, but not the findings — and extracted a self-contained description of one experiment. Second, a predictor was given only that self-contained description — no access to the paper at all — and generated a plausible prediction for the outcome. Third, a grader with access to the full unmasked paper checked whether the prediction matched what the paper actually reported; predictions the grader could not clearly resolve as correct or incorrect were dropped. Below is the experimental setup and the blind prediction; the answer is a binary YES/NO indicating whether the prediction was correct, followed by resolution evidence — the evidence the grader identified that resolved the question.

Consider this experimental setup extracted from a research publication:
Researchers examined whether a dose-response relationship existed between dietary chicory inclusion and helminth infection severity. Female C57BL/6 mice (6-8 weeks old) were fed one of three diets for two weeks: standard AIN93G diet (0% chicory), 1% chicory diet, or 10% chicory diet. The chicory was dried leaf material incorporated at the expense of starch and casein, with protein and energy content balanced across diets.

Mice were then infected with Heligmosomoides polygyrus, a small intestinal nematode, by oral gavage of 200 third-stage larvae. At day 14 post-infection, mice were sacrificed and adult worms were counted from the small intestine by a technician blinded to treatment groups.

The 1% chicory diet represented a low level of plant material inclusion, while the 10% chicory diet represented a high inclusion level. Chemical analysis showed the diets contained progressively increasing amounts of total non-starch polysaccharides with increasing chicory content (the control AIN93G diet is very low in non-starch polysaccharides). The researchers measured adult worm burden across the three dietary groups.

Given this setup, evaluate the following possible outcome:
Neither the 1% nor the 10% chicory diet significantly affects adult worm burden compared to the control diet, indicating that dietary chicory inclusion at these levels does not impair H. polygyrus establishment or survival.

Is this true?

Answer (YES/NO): YES